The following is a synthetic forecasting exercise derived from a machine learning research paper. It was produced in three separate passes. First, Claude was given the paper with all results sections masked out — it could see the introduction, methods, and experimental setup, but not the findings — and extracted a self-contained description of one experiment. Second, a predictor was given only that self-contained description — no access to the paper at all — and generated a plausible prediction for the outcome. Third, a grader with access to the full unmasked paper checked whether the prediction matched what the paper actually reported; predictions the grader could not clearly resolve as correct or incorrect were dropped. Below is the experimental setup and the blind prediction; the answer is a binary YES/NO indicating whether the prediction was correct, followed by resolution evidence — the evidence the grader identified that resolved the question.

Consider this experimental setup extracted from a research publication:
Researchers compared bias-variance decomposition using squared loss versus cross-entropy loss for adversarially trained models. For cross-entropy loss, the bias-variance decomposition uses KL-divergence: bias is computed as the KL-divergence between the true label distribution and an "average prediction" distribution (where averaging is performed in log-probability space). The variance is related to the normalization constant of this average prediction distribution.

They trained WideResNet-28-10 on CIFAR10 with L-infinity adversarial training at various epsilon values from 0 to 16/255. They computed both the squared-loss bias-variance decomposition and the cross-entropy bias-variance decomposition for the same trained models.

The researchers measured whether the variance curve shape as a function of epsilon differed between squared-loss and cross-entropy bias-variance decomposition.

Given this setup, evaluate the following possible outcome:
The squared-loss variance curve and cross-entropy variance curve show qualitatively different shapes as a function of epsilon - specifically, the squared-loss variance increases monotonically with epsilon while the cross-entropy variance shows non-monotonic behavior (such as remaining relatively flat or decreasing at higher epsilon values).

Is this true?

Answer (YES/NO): NO